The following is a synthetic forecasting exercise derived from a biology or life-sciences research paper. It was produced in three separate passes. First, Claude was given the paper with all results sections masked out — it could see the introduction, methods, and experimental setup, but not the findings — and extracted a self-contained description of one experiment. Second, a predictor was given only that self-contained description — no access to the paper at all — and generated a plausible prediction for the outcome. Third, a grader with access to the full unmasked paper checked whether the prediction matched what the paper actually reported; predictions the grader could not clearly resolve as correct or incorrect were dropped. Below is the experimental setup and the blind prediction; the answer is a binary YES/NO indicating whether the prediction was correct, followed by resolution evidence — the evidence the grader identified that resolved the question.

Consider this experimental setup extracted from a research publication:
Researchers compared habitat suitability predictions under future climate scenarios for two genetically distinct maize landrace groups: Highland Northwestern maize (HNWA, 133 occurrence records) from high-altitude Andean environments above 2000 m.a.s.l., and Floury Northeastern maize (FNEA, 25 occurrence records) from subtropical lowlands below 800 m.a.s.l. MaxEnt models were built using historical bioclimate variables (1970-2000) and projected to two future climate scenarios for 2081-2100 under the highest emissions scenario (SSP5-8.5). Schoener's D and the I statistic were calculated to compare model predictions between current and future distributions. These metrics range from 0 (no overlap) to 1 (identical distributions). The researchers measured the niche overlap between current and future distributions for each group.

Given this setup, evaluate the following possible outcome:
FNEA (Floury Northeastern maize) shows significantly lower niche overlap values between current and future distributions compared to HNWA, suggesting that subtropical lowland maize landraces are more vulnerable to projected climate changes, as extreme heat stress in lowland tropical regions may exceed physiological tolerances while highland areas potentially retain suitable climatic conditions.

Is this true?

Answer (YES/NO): NO